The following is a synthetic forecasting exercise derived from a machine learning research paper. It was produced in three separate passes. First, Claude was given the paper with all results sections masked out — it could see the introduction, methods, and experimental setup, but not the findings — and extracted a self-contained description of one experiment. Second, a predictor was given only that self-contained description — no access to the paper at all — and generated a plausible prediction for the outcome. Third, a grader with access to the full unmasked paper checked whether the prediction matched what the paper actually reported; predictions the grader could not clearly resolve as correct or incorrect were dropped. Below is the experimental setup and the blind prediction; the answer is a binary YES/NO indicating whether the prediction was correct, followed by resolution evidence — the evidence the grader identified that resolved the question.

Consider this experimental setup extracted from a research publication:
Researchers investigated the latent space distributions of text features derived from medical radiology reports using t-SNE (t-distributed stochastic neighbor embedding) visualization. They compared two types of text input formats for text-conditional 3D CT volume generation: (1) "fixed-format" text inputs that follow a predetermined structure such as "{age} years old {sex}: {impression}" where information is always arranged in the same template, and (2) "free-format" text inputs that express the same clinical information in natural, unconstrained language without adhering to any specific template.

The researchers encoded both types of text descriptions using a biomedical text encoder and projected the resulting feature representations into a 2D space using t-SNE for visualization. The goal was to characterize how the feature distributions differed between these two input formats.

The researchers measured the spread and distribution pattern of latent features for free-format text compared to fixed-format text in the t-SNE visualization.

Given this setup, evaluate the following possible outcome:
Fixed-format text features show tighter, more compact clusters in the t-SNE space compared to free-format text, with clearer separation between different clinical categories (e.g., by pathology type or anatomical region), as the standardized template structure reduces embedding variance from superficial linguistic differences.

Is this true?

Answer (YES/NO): NO